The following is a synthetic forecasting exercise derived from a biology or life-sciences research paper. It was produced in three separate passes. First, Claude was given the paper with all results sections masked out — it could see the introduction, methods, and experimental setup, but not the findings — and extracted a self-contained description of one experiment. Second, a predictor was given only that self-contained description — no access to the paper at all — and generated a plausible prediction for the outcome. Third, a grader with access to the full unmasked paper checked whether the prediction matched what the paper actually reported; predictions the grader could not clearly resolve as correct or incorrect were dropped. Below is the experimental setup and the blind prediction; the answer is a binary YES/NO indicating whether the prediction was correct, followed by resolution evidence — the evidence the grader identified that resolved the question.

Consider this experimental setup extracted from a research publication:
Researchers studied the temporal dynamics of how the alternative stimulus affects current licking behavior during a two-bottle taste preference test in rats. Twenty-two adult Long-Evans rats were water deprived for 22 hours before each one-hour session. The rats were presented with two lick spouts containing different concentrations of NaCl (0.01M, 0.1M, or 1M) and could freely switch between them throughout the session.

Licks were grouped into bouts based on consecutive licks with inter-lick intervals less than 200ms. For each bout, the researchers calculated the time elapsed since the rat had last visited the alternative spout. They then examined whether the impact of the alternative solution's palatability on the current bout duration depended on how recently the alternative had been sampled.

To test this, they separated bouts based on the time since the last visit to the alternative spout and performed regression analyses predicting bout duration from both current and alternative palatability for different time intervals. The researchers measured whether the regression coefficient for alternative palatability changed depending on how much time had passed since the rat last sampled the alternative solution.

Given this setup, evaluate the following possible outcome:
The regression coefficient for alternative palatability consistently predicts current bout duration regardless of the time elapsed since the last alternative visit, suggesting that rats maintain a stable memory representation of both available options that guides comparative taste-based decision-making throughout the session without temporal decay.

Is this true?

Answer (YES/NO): NO